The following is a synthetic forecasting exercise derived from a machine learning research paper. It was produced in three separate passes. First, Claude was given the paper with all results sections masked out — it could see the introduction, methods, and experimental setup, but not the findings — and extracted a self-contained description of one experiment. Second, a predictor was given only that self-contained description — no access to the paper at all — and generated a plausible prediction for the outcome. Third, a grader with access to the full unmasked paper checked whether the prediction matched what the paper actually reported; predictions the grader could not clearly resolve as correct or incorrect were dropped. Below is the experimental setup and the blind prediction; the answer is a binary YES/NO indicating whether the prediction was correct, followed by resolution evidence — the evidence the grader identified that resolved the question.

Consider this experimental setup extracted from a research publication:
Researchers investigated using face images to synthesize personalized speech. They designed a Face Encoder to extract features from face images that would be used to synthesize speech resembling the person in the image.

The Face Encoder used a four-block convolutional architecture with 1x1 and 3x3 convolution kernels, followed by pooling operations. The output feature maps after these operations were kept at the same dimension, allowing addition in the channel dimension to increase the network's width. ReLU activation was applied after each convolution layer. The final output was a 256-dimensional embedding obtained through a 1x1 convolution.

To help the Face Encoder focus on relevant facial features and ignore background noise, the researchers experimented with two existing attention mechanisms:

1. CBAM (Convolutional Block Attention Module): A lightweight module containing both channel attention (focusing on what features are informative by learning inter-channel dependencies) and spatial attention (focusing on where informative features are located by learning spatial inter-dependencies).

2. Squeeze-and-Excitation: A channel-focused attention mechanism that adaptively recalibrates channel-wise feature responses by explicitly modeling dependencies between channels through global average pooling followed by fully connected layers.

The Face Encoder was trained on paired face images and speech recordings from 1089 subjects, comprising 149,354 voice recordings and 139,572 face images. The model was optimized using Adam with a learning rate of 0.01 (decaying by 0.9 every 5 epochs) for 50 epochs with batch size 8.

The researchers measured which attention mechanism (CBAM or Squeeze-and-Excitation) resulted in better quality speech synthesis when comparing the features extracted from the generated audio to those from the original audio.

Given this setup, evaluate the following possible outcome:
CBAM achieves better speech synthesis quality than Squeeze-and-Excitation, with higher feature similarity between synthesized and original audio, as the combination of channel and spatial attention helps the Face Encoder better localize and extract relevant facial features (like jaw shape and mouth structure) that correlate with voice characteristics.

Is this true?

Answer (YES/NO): YES